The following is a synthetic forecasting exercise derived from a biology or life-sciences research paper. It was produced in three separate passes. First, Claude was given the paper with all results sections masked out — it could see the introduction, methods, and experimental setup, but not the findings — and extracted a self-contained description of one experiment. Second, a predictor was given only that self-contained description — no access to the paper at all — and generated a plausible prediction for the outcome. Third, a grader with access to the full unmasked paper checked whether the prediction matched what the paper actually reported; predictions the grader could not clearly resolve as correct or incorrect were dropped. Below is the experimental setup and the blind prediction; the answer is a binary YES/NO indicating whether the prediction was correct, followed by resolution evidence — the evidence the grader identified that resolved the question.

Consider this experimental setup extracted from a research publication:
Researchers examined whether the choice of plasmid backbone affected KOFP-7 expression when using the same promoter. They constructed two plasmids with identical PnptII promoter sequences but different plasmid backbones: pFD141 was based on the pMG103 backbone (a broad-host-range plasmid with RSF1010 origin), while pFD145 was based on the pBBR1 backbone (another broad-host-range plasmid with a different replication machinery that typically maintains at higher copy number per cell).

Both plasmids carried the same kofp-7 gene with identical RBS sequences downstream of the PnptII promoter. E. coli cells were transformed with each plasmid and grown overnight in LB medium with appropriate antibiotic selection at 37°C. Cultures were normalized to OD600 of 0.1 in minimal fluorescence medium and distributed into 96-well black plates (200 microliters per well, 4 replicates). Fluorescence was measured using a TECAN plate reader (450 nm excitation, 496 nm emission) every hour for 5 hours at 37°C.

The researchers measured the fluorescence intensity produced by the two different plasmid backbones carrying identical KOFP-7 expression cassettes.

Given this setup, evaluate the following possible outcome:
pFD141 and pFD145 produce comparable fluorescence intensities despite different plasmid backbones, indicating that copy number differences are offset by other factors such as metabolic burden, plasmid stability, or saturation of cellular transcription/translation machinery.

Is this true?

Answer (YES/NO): NO